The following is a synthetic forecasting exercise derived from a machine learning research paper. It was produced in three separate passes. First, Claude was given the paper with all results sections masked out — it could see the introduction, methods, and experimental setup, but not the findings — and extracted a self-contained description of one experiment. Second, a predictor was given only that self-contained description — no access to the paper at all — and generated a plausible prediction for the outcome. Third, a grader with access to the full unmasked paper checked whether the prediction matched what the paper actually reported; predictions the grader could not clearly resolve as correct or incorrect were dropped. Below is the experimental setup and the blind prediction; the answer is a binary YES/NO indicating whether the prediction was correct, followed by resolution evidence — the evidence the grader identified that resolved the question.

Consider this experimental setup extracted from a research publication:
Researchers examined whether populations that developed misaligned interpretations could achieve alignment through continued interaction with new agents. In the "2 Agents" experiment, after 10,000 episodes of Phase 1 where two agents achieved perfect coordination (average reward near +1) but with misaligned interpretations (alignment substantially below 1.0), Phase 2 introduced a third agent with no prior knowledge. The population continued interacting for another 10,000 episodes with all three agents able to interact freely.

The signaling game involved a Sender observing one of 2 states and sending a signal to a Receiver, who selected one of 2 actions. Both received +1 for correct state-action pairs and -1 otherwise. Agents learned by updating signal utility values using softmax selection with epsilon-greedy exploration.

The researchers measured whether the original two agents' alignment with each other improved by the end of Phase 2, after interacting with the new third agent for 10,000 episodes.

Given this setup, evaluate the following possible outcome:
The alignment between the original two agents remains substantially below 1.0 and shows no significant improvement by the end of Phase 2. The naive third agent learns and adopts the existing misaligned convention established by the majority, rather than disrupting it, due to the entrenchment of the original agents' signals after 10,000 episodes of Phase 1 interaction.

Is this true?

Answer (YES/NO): NO